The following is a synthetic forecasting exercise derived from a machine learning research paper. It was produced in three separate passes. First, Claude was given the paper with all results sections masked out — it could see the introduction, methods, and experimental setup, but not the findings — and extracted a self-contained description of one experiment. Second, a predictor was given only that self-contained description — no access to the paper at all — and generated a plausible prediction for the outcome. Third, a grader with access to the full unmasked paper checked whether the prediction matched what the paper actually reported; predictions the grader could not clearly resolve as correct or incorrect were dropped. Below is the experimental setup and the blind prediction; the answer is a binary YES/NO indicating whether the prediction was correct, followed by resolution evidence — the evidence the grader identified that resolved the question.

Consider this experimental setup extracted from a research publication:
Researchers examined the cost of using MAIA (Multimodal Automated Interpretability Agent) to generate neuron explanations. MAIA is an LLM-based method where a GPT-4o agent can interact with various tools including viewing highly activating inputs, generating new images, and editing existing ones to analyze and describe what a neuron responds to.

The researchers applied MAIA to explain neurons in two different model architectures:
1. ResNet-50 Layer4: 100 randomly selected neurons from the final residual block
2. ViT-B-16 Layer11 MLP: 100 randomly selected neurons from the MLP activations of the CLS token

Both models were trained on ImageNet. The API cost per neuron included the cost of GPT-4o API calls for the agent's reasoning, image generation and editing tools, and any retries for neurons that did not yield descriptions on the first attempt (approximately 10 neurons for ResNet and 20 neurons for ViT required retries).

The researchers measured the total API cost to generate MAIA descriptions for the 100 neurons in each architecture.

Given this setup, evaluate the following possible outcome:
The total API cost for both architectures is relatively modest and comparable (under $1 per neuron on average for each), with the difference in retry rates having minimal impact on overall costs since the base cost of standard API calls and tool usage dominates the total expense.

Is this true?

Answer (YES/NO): NO